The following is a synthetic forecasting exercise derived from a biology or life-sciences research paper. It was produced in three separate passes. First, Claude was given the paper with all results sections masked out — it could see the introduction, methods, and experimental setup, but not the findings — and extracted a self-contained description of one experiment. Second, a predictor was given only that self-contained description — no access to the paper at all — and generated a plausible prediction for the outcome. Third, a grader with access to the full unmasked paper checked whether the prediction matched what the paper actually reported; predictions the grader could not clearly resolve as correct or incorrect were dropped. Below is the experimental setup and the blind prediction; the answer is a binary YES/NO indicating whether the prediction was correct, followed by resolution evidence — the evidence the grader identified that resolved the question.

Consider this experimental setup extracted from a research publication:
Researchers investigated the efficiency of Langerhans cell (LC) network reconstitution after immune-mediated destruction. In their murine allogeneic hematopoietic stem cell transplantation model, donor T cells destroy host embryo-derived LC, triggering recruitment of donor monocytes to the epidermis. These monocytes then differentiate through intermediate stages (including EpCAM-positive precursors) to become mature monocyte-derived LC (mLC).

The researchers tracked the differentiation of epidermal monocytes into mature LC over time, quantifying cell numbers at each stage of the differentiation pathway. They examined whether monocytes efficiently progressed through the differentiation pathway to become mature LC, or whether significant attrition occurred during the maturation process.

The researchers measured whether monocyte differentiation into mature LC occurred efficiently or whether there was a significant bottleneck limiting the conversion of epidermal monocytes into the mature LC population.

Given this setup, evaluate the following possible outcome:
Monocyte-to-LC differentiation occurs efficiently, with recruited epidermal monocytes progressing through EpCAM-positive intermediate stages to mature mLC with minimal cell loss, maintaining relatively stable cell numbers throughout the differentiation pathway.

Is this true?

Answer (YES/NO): NO